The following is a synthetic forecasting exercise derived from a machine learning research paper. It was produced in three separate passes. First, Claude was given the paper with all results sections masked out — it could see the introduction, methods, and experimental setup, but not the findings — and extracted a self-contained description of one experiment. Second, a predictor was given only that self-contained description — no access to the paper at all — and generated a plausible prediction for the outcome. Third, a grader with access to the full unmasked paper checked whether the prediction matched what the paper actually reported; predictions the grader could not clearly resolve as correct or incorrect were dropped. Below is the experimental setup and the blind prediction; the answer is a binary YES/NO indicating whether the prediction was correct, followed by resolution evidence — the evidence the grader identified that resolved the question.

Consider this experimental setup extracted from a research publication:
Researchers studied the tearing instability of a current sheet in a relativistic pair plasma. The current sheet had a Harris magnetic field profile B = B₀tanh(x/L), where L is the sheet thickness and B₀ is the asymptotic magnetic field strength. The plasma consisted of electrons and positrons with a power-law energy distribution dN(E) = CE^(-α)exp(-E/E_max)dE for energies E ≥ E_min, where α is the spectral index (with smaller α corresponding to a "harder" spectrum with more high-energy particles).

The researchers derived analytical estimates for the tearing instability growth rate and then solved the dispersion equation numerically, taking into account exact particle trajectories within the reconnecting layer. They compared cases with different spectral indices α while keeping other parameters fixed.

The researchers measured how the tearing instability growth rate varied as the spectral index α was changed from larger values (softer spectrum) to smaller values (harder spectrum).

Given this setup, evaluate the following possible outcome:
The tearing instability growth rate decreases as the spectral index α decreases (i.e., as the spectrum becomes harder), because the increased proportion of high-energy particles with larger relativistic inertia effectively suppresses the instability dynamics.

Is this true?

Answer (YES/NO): YES